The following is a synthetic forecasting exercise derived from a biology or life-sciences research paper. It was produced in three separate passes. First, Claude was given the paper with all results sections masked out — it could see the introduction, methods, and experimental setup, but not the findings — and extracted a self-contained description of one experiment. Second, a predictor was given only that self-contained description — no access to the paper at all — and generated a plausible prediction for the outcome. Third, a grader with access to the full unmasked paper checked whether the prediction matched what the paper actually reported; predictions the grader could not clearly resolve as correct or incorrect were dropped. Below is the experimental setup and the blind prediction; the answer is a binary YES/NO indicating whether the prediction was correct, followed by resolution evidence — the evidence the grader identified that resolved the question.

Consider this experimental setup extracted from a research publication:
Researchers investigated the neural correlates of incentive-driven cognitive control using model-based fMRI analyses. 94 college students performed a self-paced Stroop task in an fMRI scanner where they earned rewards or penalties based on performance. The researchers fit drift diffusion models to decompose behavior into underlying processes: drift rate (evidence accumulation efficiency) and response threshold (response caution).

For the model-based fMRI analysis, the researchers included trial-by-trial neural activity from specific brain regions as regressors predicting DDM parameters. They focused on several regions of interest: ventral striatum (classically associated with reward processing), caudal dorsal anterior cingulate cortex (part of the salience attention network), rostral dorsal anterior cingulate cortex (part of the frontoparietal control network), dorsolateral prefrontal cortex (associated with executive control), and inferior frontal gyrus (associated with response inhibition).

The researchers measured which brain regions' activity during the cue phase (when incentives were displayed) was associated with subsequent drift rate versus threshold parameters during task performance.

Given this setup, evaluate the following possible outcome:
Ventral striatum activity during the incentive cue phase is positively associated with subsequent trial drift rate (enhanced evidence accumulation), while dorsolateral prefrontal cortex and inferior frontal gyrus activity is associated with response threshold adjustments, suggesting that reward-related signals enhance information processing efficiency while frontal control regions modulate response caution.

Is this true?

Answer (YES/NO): NO